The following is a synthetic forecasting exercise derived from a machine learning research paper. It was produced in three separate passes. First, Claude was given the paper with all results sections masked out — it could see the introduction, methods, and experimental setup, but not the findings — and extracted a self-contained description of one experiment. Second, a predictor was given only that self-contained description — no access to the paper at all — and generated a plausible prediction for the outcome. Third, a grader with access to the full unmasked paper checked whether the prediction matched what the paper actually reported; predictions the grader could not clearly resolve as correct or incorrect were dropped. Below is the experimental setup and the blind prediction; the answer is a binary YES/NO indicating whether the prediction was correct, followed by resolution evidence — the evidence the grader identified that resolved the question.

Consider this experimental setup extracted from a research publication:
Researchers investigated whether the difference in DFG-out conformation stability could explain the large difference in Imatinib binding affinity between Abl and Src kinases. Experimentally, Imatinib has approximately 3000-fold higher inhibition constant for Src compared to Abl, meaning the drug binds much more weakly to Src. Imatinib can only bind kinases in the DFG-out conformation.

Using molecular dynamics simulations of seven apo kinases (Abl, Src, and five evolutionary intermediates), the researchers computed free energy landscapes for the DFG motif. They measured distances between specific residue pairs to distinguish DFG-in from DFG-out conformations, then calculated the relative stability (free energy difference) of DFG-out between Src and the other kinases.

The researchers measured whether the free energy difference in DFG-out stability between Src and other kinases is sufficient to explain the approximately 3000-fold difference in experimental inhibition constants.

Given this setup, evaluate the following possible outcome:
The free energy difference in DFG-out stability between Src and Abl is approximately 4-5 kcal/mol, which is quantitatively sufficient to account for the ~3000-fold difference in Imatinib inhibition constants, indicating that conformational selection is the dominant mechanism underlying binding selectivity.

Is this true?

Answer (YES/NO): NO